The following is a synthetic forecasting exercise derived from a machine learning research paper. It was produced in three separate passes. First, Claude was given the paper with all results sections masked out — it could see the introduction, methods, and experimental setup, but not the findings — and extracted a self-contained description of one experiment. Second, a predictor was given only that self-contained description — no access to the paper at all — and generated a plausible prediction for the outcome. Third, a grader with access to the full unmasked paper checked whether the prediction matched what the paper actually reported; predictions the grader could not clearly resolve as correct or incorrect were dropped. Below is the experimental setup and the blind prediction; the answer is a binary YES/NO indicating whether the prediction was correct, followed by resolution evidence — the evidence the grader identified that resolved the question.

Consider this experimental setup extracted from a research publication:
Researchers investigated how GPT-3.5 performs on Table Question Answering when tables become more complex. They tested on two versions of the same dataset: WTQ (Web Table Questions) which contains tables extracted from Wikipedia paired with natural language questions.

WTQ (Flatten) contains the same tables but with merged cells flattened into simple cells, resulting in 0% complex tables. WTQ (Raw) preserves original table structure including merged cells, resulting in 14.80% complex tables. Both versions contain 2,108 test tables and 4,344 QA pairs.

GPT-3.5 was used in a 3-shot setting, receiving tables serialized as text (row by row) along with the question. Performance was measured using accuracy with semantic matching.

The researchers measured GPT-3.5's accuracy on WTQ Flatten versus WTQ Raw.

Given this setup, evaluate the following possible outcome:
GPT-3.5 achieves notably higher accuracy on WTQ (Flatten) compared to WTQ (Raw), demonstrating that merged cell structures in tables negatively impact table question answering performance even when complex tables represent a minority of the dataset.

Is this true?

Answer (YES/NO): NO